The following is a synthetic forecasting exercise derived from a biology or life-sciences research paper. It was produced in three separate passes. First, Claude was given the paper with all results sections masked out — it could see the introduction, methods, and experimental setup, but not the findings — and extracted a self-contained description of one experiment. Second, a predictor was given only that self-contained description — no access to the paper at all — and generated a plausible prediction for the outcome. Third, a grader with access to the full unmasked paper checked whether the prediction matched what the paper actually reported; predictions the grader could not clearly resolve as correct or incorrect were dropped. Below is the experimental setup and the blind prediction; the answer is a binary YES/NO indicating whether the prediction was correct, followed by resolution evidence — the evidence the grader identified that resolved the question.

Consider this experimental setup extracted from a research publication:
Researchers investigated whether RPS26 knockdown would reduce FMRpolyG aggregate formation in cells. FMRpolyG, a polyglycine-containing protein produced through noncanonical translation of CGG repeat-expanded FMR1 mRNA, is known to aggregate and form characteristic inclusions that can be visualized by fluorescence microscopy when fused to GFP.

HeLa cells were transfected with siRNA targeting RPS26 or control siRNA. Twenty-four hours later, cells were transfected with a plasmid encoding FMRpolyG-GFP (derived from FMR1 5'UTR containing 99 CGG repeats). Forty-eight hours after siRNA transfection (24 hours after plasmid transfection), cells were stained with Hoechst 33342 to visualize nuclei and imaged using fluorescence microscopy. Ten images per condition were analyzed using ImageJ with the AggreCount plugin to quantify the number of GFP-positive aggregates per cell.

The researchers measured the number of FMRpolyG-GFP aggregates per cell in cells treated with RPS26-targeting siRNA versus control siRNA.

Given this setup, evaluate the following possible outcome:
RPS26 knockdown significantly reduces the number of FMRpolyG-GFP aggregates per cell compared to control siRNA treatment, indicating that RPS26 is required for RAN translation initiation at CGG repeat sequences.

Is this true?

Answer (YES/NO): YES